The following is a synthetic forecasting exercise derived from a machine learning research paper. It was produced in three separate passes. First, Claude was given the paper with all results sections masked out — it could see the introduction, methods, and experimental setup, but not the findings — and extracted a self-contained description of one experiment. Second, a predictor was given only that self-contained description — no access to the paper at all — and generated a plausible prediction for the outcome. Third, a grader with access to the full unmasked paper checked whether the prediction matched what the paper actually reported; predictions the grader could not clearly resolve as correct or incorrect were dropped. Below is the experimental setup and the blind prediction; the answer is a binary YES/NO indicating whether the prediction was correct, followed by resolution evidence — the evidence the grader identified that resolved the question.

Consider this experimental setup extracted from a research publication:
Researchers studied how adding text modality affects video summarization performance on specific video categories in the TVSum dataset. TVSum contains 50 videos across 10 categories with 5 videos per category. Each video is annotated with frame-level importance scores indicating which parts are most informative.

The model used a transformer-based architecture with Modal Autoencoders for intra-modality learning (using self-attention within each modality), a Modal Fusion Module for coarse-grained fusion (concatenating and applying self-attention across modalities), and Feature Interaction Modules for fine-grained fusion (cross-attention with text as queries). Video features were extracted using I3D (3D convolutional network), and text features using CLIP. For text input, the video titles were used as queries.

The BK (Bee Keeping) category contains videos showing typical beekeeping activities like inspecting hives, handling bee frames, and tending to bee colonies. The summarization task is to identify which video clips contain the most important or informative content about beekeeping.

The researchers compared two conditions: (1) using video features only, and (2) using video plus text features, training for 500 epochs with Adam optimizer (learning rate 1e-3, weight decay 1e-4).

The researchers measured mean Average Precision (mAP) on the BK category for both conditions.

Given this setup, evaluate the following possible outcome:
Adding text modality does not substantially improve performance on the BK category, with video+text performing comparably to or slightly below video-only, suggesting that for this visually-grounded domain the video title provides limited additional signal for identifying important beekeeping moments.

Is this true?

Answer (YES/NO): NO